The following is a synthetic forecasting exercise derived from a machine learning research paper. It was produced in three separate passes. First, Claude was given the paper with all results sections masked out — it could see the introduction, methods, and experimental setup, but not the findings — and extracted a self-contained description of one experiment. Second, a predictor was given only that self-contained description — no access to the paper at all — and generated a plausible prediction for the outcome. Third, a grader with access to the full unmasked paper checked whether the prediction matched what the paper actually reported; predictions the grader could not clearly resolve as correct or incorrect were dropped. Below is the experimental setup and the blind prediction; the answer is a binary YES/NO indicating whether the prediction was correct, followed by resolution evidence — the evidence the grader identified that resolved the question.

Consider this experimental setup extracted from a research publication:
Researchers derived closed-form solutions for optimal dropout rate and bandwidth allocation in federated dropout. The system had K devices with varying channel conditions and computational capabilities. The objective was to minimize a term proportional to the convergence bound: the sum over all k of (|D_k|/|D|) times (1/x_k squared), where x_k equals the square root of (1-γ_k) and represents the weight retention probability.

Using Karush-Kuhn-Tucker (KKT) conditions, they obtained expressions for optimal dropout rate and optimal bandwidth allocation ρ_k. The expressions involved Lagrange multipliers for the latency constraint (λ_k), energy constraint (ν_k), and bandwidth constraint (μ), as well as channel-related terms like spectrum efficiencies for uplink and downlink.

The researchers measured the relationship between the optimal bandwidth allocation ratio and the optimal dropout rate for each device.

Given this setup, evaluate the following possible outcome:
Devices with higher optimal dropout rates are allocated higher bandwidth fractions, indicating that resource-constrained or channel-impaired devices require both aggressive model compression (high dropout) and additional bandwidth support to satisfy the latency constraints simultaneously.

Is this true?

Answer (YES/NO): NO